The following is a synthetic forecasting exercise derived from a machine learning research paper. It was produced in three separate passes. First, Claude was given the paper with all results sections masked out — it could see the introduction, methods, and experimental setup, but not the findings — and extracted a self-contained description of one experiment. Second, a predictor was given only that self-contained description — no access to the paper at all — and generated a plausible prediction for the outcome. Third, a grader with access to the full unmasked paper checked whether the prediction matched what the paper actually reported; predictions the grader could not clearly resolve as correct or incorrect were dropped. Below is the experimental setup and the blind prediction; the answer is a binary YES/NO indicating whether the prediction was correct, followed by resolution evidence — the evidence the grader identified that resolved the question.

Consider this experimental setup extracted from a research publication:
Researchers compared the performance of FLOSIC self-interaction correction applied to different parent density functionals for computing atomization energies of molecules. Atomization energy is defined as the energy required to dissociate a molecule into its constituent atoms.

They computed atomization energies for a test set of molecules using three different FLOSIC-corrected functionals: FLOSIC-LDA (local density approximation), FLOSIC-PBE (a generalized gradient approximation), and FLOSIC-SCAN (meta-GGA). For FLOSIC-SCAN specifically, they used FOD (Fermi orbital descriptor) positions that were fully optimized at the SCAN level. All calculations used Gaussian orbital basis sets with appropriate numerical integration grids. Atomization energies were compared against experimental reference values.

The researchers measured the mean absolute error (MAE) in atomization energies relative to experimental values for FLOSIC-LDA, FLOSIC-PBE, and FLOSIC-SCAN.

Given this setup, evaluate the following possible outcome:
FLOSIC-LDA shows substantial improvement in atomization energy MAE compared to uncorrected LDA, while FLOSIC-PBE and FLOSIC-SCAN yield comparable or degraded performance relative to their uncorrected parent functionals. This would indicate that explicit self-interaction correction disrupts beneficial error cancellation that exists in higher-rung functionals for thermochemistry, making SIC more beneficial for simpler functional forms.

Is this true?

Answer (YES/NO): NO